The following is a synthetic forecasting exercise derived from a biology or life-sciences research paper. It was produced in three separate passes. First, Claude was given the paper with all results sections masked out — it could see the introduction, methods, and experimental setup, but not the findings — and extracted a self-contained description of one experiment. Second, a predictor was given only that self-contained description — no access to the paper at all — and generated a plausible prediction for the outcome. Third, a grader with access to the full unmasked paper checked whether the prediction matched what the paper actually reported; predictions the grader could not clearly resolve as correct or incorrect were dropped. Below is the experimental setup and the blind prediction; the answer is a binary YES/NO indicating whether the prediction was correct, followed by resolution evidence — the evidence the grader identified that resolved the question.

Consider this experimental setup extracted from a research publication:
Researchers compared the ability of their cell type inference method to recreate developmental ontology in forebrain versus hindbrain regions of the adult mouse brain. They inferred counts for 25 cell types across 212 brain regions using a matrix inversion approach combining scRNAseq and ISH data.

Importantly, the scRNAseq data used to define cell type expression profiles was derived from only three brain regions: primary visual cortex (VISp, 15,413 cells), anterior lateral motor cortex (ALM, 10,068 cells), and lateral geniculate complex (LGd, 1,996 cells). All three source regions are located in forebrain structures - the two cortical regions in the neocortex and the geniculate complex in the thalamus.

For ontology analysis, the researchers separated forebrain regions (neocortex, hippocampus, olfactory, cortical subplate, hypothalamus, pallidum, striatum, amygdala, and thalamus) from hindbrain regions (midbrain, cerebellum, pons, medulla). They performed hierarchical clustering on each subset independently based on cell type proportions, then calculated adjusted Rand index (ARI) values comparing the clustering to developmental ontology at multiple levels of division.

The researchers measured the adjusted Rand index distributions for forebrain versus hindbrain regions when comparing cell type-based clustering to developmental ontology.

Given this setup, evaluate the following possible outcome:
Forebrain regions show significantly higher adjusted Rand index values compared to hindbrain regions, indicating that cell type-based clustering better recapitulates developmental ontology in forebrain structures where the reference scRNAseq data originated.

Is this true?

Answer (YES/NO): YES